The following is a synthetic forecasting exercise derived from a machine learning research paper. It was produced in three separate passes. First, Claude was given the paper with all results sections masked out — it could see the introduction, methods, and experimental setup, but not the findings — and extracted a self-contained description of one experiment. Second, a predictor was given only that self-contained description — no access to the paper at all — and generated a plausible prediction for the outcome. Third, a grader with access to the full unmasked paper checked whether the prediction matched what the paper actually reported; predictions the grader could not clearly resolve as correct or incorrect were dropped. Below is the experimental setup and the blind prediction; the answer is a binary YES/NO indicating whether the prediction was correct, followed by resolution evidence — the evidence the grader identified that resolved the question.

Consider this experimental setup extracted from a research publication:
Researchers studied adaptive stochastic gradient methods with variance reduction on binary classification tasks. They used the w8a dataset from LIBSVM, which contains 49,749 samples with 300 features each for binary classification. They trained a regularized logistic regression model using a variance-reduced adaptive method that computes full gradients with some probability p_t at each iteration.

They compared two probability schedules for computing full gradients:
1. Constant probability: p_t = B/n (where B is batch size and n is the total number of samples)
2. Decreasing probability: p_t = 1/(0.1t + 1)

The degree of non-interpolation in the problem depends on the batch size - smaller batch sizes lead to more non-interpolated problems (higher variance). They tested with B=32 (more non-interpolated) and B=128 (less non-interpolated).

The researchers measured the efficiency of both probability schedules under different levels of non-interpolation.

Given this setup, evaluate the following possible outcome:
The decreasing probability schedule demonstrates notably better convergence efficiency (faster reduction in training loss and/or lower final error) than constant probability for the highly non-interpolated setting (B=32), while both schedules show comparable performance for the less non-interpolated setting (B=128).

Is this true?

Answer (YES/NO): YES